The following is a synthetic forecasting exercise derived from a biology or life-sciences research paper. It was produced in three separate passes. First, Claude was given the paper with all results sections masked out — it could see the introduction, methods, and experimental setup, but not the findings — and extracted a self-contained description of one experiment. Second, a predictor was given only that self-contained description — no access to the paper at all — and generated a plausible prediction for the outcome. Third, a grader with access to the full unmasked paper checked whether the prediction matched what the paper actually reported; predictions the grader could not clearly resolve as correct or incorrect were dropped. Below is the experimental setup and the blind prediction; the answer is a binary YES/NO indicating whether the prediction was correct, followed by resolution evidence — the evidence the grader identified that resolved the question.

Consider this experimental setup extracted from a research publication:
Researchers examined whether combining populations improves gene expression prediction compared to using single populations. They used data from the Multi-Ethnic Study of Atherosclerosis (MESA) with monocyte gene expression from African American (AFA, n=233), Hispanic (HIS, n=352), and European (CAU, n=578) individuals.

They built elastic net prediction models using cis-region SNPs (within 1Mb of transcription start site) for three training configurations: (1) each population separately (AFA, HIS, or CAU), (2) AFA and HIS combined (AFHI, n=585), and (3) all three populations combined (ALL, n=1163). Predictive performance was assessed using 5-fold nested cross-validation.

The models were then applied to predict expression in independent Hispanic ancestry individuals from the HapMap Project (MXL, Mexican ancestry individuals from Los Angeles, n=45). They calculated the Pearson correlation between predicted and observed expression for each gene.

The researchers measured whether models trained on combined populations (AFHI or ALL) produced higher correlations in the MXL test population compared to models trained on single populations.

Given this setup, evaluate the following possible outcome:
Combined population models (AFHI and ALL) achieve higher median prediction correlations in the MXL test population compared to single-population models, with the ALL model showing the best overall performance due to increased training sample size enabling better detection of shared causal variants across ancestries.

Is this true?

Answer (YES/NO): NO